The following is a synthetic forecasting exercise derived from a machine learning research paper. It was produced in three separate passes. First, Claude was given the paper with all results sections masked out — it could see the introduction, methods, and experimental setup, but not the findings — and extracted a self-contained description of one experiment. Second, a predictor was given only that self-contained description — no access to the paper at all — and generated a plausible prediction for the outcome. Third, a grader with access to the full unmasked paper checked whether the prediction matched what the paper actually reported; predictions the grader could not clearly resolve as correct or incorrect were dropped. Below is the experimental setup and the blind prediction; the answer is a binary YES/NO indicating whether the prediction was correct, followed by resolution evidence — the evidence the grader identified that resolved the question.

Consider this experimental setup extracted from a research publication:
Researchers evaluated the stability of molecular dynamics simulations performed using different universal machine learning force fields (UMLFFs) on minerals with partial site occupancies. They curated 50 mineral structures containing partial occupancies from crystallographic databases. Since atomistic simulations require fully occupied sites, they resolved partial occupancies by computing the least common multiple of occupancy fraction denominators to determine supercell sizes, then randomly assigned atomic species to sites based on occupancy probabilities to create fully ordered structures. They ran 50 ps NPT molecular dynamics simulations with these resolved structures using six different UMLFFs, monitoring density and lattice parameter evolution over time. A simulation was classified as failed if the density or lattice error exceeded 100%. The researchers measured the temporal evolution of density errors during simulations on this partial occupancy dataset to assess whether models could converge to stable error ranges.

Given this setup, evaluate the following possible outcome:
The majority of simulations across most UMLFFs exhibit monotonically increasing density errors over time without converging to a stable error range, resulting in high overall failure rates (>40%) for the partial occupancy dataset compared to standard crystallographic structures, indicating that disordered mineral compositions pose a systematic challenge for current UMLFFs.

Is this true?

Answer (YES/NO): NO